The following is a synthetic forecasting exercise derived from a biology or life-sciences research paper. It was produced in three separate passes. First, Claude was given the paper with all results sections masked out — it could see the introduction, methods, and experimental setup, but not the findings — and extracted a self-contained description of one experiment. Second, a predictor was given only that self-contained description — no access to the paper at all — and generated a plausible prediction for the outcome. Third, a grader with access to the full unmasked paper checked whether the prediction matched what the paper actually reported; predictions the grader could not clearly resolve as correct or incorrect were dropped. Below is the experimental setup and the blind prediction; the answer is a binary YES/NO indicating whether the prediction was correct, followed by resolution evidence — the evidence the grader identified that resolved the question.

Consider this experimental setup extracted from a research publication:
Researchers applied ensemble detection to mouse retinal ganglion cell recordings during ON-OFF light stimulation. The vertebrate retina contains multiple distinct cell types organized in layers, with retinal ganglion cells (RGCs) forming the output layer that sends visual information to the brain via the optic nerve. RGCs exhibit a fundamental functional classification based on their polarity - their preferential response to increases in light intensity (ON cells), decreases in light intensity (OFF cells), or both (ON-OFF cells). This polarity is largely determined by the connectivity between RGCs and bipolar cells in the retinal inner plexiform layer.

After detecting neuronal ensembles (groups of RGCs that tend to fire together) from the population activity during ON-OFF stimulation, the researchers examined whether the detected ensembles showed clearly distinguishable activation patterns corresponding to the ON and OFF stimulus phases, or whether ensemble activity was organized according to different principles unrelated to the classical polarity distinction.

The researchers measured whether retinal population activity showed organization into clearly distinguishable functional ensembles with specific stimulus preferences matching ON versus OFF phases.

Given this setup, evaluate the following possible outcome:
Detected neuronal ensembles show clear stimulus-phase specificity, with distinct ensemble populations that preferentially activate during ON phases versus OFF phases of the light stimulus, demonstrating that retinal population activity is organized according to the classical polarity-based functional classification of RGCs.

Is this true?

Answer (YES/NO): YES